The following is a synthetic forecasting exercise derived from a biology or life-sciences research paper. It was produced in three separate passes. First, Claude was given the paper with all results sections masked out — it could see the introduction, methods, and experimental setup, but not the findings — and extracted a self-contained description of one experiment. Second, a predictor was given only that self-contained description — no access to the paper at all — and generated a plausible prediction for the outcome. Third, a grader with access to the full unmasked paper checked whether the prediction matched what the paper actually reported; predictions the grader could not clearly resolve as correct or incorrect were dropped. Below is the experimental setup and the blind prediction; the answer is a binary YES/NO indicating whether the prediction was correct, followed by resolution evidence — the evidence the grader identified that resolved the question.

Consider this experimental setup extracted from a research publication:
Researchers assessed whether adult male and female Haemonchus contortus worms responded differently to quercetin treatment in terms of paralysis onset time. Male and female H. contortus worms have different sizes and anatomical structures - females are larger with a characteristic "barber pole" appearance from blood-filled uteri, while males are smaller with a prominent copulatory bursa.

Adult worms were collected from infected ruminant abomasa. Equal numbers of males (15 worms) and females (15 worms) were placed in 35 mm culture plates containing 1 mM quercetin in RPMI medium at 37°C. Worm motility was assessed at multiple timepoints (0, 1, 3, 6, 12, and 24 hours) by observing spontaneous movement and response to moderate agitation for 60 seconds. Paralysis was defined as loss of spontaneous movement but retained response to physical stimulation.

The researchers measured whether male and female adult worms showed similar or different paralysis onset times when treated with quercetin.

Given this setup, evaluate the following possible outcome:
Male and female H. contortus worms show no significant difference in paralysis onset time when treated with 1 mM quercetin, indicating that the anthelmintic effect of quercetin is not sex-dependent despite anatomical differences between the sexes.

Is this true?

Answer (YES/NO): NO